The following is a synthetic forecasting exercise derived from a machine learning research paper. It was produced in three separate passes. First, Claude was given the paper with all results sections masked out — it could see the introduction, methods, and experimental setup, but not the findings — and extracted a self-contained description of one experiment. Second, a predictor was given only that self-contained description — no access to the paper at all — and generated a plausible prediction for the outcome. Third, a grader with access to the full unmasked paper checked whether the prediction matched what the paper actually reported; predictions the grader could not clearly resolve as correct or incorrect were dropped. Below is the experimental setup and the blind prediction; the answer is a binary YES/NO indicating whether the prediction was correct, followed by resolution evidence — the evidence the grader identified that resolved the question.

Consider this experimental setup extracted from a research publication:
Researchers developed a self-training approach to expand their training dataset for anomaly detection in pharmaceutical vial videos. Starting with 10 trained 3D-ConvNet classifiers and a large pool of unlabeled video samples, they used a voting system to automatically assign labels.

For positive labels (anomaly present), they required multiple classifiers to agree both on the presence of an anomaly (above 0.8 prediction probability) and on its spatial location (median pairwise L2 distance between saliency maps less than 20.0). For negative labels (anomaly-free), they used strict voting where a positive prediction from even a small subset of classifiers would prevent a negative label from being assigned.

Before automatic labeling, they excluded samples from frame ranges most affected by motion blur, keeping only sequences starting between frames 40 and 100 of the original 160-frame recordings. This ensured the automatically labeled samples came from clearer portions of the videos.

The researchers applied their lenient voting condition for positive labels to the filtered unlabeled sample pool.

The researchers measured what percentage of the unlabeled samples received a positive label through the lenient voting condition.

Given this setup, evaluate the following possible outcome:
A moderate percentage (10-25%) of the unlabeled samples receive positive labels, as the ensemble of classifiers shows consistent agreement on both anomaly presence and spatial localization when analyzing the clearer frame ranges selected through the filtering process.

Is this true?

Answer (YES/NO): NO